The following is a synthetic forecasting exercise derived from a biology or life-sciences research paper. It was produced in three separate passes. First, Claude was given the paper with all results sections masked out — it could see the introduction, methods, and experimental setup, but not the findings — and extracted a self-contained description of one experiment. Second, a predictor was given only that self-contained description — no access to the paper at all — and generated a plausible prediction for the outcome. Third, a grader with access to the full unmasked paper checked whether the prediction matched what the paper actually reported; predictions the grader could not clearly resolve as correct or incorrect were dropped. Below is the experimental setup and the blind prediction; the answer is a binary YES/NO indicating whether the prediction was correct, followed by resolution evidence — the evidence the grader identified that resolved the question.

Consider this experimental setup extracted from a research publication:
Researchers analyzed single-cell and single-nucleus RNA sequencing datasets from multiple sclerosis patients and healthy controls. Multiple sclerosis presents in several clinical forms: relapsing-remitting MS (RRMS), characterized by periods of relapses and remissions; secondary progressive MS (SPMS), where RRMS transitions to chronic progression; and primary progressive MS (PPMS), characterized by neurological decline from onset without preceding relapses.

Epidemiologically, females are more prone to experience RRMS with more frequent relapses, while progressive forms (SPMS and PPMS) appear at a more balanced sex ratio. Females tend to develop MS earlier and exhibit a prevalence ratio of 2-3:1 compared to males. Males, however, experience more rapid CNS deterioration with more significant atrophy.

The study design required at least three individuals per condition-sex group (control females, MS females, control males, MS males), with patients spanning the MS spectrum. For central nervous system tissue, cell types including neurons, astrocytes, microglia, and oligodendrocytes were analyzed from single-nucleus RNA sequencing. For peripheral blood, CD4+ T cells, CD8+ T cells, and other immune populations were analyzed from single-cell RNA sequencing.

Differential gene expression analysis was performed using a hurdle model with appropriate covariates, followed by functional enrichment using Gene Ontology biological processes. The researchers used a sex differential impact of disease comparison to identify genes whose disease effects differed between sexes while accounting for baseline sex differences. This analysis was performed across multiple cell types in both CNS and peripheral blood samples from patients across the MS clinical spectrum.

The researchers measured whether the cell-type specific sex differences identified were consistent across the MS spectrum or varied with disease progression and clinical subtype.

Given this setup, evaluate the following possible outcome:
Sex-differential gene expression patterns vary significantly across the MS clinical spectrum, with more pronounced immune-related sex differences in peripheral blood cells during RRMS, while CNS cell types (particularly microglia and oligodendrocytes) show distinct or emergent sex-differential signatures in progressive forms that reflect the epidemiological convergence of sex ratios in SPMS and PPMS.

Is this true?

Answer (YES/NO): YES